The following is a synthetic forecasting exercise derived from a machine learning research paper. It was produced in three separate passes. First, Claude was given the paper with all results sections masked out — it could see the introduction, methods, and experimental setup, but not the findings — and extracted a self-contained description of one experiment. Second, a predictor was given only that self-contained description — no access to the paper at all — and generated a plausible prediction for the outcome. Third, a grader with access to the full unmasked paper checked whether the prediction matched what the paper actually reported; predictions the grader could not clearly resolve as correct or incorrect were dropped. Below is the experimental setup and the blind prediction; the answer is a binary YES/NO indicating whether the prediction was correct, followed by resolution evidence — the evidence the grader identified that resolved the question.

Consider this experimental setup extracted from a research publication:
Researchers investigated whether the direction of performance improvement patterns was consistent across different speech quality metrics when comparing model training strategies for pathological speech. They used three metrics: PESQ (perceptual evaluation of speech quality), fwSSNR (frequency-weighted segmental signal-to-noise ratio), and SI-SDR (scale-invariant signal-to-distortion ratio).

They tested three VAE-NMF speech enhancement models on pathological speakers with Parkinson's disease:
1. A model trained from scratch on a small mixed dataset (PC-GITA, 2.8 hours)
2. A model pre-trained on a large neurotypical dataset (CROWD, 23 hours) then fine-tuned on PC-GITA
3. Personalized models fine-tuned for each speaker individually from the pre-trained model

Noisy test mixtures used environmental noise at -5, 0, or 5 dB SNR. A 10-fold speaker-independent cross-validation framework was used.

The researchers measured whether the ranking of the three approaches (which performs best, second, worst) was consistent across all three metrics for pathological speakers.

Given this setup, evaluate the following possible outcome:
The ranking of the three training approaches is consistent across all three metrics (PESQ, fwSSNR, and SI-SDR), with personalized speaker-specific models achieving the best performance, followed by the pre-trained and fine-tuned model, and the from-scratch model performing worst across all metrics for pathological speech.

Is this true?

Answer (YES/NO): YES